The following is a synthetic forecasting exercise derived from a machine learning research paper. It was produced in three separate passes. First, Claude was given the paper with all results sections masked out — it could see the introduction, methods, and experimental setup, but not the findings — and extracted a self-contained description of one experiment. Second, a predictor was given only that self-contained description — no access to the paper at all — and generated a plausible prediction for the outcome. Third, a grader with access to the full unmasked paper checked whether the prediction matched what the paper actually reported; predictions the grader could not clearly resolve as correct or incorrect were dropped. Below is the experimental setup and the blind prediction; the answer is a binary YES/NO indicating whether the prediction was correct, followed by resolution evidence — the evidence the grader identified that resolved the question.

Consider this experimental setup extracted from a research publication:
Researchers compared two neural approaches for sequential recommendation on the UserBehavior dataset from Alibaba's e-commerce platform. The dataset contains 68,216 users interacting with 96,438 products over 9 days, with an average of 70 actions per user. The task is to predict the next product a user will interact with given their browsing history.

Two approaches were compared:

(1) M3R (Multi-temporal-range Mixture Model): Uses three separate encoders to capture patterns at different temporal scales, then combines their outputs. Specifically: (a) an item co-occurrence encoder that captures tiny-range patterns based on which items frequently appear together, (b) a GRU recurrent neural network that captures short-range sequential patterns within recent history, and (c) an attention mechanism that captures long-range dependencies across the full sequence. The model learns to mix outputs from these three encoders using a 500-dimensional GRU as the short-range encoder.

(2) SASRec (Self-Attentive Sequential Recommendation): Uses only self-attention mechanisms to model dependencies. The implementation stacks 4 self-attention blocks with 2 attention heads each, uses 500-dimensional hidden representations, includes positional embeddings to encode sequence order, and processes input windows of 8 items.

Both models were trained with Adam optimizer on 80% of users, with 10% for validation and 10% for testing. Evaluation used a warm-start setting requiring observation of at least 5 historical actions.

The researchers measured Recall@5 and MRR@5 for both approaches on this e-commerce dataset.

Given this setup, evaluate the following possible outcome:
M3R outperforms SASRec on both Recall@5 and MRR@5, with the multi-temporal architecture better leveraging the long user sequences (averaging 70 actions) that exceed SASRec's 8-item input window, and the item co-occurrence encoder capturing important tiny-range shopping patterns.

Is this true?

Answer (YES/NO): NO